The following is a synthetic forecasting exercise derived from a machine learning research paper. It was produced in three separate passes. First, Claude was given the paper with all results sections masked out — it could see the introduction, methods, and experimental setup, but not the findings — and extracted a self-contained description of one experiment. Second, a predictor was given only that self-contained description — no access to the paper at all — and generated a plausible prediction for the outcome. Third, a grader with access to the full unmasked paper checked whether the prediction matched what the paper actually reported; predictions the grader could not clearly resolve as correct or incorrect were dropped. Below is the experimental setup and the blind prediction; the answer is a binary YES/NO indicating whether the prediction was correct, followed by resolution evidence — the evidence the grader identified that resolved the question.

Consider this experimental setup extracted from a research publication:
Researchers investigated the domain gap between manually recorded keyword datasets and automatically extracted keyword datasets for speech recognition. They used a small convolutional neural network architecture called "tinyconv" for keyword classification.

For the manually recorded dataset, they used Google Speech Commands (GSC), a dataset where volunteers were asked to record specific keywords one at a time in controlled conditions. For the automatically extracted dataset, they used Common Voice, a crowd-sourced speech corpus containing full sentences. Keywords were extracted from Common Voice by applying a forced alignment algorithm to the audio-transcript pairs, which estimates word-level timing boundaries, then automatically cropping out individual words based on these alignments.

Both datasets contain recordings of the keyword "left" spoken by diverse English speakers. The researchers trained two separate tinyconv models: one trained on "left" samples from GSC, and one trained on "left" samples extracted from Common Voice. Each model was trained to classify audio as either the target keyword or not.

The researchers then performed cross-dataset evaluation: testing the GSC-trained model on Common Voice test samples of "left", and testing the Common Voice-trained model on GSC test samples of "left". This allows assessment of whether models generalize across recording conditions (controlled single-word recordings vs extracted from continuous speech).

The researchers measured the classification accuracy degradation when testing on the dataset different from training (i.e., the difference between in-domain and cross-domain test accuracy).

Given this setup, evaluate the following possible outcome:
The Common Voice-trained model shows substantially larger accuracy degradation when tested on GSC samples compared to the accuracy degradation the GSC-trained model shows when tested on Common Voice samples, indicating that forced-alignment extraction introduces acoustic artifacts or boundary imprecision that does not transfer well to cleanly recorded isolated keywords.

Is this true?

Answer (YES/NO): YES